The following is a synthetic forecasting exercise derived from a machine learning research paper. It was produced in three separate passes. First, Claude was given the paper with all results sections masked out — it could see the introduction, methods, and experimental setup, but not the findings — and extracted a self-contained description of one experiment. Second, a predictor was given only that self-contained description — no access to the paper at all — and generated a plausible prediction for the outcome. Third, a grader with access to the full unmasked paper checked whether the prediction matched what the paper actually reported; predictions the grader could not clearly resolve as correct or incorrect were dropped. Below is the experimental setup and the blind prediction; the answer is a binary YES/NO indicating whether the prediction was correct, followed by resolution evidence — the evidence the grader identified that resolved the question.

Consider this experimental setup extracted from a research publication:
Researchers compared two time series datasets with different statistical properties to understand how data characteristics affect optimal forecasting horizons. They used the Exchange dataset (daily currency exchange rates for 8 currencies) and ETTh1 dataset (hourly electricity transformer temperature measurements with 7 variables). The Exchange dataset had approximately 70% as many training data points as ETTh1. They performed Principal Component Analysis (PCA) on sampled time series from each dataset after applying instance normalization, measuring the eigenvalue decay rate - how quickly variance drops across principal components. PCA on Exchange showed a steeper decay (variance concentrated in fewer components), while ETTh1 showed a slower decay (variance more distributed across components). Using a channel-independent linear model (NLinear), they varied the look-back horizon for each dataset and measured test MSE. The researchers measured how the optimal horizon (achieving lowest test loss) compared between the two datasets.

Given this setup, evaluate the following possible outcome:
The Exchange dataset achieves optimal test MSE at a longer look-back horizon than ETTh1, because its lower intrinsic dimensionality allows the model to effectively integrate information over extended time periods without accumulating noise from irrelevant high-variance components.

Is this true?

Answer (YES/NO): NO